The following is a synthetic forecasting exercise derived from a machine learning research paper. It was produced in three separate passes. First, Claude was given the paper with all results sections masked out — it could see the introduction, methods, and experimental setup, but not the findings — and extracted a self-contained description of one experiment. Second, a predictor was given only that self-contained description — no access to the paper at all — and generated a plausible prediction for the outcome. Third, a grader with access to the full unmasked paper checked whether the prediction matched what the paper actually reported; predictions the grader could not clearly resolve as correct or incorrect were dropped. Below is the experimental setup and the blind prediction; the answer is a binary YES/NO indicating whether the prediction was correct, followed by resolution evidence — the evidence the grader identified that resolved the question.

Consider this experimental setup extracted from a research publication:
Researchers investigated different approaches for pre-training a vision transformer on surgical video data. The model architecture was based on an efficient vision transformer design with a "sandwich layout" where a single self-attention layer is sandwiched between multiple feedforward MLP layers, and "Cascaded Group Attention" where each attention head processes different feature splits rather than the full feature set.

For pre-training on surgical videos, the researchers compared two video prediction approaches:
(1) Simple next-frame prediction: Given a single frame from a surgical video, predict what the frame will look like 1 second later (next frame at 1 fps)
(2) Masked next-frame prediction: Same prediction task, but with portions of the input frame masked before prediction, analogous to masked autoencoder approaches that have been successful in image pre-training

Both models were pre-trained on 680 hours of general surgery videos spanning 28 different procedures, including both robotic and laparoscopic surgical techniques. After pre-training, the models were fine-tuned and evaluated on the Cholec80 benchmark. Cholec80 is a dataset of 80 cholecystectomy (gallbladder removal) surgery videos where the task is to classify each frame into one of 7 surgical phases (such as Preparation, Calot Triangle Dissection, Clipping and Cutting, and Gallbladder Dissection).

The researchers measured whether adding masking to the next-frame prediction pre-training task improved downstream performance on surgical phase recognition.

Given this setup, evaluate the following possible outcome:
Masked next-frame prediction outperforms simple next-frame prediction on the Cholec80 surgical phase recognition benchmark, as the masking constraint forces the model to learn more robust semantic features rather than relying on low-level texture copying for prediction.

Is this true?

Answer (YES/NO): NO